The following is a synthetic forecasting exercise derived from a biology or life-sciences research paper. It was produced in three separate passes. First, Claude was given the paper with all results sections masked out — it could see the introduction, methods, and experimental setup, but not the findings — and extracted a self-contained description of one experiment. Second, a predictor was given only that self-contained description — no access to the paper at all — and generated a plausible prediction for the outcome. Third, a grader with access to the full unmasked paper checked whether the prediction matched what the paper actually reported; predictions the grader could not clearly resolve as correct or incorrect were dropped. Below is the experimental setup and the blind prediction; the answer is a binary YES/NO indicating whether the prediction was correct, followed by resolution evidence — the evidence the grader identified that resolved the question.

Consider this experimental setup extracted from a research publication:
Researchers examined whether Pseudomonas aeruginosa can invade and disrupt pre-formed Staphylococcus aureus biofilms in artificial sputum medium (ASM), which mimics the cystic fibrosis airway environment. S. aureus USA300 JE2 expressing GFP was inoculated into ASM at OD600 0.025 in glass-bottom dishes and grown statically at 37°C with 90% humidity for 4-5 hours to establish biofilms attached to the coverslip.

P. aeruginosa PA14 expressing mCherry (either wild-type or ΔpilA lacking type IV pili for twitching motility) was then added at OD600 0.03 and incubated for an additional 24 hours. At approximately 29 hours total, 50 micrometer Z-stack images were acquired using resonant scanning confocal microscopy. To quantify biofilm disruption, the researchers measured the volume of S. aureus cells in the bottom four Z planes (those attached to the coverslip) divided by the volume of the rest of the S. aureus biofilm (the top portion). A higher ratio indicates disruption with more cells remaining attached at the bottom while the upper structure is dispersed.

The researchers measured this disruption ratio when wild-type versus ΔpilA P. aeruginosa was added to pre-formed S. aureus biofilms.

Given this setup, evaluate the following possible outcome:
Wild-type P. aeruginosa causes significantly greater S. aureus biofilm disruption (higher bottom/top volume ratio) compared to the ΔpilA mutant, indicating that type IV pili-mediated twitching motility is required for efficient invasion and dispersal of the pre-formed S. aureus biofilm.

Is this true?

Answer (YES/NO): YES